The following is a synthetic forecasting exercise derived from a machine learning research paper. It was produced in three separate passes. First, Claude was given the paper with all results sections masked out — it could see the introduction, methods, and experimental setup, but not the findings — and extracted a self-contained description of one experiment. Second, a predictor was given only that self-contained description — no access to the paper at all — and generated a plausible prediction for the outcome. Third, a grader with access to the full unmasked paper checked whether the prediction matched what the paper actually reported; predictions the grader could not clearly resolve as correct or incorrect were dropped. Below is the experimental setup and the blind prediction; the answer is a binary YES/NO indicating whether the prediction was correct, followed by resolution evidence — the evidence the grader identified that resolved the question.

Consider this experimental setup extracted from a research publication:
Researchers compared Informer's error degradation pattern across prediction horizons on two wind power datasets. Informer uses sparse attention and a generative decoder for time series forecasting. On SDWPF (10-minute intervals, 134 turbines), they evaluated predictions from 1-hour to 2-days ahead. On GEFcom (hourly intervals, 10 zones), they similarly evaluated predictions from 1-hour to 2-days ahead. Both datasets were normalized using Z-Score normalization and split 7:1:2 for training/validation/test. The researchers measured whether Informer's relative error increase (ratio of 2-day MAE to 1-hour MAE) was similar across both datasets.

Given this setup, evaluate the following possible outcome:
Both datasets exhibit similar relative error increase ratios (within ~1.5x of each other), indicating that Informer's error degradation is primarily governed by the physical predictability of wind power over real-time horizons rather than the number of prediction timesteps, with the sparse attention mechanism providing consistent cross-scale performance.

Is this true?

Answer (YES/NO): YES